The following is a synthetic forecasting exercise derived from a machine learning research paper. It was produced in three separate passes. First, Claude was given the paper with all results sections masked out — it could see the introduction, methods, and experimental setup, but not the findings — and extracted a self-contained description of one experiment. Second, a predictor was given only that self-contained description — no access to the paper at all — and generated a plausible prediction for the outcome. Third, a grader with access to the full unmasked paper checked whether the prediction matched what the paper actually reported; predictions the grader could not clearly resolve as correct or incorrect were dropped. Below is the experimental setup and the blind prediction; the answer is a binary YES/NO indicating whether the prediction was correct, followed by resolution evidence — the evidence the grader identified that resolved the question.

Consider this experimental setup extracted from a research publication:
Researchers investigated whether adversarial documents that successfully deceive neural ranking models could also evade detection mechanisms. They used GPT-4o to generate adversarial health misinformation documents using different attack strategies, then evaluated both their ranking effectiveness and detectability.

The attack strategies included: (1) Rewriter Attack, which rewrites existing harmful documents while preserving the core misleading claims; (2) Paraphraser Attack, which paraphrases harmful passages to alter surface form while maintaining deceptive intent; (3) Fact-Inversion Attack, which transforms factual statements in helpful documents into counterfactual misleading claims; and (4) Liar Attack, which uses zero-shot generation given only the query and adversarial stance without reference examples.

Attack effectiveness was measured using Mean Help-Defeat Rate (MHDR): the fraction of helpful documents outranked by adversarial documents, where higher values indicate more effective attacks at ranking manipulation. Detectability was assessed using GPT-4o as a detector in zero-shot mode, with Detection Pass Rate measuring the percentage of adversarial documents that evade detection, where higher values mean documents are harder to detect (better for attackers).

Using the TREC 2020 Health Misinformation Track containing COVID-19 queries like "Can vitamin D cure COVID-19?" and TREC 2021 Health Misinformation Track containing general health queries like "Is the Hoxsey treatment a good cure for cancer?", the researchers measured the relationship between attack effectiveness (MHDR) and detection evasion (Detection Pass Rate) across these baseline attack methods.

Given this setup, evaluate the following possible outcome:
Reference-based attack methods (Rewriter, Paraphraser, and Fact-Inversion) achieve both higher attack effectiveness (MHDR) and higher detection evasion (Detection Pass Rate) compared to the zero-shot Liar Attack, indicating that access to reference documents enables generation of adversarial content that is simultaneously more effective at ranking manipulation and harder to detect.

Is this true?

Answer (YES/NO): NO